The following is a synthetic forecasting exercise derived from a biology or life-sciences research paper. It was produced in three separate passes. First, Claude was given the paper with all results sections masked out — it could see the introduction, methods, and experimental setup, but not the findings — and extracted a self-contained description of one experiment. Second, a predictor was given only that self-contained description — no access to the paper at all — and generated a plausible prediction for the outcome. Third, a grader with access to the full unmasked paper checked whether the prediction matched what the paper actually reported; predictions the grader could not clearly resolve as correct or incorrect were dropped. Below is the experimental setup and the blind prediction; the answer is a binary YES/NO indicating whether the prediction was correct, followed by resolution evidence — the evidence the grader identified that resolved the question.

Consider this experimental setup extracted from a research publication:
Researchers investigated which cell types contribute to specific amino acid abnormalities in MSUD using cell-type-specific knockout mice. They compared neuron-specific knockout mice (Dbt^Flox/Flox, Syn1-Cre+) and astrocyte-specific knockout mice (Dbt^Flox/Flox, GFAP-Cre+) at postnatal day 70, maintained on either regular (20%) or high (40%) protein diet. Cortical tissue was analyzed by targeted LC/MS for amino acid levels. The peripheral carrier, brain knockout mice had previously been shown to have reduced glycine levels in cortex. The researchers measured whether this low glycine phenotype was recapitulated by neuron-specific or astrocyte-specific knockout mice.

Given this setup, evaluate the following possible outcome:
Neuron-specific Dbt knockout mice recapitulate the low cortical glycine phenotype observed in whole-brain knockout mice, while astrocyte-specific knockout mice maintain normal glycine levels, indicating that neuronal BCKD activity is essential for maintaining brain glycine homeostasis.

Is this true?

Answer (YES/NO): YES